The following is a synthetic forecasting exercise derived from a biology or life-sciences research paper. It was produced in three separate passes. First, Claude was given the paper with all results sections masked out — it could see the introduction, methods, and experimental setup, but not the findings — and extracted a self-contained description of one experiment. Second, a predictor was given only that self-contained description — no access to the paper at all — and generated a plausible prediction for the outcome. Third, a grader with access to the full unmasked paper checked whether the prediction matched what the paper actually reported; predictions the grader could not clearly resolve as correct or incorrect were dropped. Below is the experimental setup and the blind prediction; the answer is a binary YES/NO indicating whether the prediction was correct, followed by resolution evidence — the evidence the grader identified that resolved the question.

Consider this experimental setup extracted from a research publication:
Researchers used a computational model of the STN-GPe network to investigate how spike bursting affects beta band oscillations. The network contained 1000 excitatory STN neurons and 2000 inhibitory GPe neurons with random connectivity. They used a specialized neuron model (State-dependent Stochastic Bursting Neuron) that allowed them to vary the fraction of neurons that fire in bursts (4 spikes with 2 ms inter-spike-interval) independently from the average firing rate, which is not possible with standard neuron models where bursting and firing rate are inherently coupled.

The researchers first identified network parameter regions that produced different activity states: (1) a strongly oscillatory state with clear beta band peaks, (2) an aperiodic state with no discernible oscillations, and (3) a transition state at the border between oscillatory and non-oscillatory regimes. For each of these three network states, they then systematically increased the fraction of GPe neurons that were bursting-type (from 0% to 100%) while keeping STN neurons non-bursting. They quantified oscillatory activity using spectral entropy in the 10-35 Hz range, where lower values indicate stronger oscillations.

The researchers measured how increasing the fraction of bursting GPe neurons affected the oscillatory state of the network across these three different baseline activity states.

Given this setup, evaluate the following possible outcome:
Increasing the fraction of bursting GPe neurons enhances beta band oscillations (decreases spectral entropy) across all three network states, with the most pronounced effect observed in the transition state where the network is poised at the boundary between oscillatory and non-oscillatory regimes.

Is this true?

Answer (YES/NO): NO